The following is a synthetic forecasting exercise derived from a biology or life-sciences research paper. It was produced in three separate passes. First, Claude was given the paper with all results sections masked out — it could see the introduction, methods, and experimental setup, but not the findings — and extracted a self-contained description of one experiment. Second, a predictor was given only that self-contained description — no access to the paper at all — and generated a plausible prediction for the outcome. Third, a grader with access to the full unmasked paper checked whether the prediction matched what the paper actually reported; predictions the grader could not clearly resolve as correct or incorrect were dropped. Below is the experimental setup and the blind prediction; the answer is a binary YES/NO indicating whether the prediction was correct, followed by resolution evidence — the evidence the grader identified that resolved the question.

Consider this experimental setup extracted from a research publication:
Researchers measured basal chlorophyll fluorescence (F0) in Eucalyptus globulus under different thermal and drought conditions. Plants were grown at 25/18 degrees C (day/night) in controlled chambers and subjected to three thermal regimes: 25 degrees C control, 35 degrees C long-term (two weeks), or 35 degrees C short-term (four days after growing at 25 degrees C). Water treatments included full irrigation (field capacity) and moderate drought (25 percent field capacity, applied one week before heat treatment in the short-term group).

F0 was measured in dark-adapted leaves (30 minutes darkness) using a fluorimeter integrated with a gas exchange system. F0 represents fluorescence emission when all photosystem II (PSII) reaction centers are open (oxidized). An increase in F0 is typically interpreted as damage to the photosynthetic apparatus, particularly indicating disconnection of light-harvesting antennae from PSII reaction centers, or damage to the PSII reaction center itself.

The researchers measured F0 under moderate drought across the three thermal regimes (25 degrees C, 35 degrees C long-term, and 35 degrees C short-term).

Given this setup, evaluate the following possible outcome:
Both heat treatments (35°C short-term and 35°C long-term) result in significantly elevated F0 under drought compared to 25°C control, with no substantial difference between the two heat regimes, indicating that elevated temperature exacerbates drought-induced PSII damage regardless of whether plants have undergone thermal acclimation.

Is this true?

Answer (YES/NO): NO